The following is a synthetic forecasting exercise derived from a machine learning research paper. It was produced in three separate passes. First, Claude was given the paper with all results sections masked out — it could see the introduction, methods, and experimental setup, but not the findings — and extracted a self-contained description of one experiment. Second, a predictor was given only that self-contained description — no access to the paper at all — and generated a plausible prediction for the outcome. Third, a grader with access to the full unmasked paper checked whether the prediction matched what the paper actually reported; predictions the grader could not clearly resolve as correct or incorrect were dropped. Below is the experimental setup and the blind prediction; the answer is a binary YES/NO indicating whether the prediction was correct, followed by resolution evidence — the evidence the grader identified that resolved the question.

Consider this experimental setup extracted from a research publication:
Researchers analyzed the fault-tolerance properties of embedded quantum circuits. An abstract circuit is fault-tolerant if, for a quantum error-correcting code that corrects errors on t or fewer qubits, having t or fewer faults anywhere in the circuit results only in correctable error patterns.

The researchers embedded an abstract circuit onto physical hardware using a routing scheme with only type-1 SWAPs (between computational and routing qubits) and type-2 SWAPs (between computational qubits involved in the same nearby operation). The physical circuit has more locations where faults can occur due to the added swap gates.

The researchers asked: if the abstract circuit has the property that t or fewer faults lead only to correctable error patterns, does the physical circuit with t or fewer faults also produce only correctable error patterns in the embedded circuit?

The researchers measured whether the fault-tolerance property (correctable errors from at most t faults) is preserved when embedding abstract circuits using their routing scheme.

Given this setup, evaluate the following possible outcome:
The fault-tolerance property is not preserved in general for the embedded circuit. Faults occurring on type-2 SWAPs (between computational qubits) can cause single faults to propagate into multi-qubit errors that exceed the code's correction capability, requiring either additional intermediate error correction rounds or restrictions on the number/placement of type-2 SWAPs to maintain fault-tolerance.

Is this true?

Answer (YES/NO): NO